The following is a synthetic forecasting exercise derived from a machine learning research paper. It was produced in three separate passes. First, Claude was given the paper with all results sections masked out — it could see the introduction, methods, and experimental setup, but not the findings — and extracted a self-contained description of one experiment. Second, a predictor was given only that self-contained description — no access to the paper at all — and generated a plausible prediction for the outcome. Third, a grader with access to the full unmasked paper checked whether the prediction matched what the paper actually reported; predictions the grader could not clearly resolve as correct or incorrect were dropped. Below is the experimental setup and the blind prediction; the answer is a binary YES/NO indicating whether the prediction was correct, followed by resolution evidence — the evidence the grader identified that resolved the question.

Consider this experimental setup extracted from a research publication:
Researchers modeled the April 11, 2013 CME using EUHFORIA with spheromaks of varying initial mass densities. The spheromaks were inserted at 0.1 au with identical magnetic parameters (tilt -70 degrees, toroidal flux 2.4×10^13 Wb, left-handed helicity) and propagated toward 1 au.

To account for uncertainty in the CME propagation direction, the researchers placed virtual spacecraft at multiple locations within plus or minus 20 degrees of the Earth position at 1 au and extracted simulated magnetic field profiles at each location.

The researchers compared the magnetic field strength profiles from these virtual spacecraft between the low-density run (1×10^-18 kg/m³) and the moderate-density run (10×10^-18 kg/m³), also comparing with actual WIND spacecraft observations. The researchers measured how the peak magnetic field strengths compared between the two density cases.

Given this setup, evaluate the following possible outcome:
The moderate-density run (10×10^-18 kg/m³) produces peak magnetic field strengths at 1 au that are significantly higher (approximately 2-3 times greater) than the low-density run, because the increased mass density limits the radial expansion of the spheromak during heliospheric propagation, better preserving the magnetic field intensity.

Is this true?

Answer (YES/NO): NO